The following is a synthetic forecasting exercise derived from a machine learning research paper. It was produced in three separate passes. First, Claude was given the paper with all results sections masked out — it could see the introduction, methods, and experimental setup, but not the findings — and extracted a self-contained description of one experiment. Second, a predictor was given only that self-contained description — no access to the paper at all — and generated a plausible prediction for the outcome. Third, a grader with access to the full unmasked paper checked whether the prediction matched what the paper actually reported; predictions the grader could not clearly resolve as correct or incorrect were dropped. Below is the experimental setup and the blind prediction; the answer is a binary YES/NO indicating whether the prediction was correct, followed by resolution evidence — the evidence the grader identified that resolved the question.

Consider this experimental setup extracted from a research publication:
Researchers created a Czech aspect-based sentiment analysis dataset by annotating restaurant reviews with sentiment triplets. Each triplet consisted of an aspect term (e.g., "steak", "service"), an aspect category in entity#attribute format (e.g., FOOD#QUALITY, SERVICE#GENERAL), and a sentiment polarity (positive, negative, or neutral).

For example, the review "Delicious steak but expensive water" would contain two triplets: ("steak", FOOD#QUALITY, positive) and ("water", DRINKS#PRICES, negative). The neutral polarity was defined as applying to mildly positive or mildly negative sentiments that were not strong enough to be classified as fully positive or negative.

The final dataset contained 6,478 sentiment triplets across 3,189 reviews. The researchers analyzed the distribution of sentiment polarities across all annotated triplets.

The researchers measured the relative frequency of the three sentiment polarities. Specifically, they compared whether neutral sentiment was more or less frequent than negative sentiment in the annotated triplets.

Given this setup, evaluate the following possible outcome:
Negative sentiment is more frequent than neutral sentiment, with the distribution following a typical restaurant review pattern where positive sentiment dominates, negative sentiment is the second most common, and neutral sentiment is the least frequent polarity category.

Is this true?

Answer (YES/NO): YES